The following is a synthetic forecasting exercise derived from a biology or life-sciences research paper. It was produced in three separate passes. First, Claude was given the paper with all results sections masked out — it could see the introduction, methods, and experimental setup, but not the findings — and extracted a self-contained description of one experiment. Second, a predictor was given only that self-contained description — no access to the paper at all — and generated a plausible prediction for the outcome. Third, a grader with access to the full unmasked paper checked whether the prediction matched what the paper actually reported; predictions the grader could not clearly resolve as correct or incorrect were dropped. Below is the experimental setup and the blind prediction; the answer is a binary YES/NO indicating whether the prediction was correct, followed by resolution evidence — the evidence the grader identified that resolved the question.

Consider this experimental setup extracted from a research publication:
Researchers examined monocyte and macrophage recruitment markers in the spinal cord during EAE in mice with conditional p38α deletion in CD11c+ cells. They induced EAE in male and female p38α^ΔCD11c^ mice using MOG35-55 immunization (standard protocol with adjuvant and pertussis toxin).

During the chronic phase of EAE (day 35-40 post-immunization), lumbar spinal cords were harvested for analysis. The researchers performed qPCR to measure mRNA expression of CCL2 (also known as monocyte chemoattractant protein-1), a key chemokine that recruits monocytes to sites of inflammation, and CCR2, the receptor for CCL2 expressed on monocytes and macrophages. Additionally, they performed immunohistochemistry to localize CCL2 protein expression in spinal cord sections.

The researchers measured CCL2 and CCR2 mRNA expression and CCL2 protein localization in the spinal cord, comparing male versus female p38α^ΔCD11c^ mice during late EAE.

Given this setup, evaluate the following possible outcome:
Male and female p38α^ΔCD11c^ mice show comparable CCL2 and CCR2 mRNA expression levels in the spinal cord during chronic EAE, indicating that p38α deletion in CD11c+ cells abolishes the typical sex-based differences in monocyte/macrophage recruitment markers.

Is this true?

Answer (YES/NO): NO